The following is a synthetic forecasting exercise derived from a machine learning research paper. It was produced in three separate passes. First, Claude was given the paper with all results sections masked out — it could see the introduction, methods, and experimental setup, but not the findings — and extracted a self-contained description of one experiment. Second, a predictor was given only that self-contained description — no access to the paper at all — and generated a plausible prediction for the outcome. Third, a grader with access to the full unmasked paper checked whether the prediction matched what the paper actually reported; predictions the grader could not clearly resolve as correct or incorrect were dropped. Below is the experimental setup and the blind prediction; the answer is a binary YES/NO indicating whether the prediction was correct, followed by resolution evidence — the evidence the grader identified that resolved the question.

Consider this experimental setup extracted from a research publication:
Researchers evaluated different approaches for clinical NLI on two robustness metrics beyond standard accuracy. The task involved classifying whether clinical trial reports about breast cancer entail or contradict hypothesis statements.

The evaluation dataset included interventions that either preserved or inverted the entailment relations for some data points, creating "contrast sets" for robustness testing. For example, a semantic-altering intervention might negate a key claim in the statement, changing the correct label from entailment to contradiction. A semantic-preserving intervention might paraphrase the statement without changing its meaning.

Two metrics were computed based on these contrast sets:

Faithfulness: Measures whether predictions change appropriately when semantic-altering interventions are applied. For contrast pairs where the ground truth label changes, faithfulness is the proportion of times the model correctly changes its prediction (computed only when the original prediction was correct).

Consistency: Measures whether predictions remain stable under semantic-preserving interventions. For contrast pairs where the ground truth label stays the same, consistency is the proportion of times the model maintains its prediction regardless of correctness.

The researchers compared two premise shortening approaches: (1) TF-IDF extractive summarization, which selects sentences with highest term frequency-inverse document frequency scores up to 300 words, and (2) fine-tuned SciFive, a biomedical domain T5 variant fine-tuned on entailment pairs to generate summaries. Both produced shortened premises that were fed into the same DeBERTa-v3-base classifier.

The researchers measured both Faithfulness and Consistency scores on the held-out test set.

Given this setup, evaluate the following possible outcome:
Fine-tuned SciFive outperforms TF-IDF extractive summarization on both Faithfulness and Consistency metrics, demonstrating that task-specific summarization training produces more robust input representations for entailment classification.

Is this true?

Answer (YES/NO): NO